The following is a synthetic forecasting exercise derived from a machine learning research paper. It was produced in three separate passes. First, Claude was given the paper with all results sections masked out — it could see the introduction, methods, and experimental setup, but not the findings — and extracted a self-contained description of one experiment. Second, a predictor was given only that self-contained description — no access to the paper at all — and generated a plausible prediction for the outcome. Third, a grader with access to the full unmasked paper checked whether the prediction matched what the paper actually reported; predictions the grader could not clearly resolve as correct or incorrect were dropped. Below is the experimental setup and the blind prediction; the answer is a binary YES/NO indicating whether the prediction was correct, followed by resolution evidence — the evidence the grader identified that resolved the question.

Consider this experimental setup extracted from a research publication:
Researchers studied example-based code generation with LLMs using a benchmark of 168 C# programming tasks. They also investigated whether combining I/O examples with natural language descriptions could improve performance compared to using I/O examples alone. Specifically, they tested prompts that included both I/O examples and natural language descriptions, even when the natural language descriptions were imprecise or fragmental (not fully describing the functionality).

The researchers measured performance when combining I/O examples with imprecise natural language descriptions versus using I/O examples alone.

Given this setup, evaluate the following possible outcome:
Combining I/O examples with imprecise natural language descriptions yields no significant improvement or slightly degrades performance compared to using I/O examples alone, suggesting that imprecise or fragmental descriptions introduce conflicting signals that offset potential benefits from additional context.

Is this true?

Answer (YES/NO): NO